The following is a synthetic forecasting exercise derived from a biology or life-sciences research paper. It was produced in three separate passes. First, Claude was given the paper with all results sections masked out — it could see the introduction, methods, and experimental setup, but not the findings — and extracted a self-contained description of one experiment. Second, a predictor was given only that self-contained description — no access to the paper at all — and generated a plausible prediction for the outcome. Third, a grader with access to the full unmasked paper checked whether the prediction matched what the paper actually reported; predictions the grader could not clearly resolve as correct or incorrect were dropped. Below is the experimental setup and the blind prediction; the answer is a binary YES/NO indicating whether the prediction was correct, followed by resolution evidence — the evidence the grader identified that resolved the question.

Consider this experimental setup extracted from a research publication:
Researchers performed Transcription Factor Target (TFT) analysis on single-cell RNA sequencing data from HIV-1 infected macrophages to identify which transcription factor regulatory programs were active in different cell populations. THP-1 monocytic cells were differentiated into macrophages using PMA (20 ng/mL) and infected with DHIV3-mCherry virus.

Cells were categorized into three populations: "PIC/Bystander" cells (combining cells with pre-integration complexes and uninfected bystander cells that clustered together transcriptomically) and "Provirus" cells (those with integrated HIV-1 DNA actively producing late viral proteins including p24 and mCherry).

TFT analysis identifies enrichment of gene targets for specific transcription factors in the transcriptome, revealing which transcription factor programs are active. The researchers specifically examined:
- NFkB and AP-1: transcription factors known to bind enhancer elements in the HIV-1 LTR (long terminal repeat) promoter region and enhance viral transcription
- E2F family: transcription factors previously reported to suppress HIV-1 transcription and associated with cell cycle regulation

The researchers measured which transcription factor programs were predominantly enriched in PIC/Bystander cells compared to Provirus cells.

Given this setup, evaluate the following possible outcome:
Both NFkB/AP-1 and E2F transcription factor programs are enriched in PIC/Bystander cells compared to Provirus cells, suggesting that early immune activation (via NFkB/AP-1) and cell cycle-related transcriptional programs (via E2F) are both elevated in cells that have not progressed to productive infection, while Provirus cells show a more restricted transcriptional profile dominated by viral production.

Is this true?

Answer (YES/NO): NO